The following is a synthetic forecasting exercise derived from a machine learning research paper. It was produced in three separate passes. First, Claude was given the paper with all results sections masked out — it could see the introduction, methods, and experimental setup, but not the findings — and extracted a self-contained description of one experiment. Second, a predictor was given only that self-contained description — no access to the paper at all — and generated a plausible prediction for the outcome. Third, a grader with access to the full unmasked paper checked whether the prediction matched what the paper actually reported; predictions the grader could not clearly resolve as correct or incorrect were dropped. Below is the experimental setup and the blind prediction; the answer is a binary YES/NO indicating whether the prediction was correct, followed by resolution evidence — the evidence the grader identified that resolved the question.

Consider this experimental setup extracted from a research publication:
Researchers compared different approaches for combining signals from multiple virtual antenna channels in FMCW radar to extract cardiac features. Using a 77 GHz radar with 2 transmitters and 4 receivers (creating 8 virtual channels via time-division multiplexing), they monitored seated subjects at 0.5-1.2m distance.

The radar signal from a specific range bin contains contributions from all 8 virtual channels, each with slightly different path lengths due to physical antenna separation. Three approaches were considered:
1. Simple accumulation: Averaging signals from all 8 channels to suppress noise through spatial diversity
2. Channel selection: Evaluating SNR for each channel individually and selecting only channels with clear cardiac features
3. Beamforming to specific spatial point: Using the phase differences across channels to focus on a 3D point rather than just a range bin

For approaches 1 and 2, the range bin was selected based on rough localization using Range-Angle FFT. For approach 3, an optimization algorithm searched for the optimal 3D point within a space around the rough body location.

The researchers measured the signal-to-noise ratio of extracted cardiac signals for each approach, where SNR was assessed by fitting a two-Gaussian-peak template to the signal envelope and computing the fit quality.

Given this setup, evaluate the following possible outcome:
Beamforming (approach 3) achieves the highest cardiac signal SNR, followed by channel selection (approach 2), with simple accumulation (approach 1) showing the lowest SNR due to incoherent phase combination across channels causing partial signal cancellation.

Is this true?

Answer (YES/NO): NO